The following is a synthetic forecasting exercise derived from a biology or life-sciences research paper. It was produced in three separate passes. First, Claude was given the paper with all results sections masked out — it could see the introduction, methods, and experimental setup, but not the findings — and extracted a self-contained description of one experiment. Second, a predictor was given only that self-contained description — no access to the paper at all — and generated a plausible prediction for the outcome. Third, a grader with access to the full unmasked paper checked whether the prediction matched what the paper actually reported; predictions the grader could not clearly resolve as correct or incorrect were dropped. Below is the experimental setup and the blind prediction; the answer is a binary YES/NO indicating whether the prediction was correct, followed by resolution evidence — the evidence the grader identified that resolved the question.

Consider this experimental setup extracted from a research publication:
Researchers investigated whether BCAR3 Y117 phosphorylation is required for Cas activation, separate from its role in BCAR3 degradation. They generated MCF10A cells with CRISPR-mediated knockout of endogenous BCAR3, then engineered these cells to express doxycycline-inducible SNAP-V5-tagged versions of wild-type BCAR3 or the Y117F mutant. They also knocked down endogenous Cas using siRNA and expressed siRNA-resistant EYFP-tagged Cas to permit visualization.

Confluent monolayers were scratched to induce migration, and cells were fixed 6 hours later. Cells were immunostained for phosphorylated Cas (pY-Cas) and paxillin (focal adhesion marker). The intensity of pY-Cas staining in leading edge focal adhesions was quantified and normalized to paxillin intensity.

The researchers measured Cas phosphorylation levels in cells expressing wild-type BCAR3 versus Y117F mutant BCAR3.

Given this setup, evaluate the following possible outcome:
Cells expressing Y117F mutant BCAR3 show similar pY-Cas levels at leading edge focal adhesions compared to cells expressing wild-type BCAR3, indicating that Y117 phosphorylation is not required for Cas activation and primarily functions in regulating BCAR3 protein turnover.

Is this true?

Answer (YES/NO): NO